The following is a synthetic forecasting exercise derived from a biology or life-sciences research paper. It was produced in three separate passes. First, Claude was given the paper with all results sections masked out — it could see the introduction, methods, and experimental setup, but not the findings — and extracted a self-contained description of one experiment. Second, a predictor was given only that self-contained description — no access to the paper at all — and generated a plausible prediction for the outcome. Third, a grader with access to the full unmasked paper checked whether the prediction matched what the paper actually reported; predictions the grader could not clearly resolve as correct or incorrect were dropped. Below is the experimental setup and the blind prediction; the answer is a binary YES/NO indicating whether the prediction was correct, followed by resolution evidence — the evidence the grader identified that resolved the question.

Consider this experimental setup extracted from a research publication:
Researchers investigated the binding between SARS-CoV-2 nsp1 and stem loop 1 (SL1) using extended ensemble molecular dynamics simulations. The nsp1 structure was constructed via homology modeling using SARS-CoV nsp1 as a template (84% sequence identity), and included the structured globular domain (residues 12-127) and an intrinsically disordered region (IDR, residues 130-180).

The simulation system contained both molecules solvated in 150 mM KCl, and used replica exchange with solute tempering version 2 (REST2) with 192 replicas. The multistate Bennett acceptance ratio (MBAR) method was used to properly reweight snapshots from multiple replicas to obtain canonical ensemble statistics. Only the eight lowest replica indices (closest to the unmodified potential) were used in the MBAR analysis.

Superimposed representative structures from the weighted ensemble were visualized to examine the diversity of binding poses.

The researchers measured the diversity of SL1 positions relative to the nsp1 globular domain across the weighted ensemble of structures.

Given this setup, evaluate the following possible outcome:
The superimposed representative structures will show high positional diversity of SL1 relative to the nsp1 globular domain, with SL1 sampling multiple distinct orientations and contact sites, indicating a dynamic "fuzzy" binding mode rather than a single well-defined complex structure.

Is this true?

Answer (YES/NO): YES